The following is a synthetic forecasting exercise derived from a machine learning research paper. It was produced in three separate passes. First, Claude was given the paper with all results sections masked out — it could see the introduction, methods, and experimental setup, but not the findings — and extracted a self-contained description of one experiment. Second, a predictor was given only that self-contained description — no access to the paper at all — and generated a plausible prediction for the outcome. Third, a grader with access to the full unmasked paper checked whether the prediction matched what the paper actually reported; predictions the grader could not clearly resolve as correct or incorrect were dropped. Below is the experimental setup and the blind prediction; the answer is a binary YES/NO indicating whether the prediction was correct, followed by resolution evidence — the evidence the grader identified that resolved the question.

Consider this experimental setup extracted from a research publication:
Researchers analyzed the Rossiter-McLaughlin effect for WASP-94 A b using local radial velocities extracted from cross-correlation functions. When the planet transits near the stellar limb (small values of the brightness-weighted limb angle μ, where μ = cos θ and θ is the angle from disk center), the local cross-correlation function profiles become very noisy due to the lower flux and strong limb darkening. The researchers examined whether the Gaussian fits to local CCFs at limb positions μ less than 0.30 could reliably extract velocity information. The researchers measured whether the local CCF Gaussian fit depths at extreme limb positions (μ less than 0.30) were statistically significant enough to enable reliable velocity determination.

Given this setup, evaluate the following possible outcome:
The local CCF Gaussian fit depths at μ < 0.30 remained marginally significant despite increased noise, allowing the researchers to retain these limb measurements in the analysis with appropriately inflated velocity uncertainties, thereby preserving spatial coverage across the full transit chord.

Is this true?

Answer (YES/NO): NO